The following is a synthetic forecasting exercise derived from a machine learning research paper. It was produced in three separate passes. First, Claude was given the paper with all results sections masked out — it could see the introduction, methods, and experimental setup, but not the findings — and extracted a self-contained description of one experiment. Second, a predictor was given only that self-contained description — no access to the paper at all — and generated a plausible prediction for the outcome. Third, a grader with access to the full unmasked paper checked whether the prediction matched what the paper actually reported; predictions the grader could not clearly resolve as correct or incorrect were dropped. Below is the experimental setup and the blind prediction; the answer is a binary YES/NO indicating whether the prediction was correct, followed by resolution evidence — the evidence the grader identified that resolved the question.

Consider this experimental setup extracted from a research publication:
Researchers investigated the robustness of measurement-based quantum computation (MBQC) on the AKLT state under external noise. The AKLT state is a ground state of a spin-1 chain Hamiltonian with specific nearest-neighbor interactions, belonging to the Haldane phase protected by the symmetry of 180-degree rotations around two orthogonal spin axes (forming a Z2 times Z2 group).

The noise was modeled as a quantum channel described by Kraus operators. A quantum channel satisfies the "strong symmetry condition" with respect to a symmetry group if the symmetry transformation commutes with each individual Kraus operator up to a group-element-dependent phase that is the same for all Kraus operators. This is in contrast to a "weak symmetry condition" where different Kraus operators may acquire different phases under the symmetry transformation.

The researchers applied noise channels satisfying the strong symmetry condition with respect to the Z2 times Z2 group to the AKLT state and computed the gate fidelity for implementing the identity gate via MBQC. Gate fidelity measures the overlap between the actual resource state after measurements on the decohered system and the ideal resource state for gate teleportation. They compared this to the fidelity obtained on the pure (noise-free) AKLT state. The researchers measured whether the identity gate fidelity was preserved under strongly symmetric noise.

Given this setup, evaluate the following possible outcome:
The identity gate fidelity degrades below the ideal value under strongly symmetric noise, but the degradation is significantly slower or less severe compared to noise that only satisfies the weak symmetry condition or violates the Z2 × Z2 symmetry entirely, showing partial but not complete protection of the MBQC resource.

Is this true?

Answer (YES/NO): NO